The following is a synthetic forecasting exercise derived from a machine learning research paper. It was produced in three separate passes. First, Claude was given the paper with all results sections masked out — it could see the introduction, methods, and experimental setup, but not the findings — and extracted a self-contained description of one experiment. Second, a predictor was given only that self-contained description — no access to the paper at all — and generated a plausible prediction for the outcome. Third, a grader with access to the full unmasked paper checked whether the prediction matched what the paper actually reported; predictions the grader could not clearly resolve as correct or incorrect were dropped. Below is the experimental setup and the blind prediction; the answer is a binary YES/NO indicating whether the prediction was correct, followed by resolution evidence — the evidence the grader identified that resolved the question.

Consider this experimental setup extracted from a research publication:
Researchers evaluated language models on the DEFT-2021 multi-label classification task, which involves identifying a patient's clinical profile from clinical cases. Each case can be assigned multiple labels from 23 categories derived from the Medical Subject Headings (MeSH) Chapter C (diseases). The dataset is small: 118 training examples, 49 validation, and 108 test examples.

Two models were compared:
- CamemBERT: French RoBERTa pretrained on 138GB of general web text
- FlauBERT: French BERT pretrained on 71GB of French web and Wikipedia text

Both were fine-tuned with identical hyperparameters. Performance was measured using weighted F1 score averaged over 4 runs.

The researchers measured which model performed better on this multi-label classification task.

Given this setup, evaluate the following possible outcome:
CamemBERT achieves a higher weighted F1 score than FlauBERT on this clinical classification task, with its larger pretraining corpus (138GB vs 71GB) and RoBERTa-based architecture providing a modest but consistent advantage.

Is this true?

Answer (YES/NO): NO